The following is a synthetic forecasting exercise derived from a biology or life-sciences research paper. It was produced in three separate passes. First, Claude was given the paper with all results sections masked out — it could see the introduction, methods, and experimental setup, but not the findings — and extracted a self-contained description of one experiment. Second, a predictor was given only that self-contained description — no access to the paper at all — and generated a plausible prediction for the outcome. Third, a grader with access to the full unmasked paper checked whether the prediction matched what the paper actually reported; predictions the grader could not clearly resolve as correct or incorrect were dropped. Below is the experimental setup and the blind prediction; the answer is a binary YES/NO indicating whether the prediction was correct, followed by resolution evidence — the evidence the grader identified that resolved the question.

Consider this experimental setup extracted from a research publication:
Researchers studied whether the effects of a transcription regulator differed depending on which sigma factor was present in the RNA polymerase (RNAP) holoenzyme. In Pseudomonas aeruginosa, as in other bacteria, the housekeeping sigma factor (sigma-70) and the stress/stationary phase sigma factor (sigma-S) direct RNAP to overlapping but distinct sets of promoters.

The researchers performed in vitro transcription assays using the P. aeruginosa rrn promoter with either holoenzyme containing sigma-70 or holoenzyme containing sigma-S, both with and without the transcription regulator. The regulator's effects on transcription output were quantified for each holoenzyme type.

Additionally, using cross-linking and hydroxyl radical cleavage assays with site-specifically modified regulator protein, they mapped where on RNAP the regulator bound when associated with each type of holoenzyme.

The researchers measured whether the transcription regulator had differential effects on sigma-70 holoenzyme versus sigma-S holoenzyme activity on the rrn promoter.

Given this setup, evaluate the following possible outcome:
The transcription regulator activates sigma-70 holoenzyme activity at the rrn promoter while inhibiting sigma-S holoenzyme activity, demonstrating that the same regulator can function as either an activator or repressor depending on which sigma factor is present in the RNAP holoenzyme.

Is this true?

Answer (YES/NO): NO